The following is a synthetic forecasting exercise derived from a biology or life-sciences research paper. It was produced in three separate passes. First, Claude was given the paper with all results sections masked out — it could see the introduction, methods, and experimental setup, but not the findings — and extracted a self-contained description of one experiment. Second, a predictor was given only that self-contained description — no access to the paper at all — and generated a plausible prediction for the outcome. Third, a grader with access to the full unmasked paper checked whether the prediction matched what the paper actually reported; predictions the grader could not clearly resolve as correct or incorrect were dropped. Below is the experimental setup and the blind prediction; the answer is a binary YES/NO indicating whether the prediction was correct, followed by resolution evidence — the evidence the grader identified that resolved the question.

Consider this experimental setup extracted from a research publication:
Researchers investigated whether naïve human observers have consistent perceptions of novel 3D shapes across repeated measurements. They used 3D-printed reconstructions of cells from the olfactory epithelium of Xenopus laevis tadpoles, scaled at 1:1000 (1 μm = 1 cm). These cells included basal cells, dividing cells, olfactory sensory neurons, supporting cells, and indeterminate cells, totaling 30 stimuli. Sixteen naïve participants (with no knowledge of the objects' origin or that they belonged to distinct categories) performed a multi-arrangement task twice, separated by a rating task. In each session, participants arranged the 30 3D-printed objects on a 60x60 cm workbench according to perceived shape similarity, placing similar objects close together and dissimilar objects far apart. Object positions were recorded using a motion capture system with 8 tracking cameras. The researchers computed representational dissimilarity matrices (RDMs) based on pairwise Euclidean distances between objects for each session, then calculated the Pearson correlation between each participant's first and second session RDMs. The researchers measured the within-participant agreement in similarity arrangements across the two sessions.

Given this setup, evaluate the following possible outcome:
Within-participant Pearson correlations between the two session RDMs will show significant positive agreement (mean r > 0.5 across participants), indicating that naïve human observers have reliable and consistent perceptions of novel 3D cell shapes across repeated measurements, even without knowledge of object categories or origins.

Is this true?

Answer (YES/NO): YES